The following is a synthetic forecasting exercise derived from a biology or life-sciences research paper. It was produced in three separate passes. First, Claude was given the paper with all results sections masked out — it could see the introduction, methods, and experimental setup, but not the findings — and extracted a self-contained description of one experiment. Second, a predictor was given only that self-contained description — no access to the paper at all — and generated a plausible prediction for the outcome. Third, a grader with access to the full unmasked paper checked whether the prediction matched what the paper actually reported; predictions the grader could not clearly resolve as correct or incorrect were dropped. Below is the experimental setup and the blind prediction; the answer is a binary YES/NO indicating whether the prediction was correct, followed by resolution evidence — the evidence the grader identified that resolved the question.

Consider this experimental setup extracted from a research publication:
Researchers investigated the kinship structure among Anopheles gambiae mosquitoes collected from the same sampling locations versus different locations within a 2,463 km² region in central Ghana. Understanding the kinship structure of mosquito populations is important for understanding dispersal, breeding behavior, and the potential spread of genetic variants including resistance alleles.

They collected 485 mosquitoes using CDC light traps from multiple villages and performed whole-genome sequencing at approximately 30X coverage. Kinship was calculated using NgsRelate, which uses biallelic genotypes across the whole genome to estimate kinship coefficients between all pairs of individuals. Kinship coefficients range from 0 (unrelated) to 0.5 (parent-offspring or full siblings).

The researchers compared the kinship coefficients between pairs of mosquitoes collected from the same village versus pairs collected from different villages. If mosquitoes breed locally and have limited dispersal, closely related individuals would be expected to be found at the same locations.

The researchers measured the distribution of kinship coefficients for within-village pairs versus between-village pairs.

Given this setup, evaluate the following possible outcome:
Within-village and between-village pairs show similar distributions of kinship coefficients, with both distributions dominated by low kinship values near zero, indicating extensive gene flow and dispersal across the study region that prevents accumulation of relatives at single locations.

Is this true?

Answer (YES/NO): NO